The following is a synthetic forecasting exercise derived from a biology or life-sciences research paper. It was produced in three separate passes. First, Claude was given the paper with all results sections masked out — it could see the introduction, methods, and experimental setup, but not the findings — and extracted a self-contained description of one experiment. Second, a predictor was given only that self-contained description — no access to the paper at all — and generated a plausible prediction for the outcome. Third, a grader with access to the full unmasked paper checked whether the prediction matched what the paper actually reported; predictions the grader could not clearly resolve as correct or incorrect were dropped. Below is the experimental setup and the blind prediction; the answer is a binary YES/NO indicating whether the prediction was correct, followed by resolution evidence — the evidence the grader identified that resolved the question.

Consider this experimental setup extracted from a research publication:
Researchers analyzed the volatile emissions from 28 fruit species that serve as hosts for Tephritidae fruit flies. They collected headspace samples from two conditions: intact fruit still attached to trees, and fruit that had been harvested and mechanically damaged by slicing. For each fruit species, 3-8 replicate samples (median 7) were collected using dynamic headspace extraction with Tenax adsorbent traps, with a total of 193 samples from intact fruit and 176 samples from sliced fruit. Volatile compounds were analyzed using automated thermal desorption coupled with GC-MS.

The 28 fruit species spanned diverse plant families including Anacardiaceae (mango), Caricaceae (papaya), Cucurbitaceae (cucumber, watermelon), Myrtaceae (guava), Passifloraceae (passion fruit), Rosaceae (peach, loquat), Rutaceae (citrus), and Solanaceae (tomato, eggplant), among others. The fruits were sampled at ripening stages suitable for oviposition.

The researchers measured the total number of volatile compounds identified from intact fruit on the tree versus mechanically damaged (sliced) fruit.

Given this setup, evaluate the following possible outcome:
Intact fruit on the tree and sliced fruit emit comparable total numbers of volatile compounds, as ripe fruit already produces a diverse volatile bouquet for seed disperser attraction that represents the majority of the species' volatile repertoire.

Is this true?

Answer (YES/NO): NO